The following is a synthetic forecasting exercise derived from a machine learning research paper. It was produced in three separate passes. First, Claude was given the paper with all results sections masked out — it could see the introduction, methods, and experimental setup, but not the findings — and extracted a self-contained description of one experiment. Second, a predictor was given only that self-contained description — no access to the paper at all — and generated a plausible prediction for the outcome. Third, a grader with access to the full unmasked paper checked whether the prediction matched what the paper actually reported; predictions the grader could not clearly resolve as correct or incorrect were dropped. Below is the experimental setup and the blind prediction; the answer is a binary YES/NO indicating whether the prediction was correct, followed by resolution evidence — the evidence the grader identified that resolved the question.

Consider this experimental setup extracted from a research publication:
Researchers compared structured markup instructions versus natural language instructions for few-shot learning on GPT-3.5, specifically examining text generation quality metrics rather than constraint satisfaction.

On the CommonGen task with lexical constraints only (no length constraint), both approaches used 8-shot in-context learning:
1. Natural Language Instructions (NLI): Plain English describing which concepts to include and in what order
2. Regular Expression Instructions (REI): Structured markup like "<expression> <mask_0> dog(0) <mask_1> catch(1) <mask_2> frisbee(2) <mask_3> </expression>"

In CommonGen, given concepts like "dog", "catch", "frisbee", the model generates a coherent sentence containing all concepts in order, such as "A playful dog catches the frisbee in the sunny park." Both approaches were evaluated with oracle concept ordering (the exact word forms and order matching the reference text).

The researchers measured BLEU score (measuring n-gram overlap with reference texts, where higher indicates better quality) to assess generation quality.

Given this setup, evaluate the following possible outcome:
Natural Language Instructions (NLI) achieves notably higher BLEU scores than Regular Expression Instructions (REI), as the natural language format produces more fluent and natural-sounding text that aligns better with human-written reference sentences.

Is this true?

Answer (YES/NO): YES